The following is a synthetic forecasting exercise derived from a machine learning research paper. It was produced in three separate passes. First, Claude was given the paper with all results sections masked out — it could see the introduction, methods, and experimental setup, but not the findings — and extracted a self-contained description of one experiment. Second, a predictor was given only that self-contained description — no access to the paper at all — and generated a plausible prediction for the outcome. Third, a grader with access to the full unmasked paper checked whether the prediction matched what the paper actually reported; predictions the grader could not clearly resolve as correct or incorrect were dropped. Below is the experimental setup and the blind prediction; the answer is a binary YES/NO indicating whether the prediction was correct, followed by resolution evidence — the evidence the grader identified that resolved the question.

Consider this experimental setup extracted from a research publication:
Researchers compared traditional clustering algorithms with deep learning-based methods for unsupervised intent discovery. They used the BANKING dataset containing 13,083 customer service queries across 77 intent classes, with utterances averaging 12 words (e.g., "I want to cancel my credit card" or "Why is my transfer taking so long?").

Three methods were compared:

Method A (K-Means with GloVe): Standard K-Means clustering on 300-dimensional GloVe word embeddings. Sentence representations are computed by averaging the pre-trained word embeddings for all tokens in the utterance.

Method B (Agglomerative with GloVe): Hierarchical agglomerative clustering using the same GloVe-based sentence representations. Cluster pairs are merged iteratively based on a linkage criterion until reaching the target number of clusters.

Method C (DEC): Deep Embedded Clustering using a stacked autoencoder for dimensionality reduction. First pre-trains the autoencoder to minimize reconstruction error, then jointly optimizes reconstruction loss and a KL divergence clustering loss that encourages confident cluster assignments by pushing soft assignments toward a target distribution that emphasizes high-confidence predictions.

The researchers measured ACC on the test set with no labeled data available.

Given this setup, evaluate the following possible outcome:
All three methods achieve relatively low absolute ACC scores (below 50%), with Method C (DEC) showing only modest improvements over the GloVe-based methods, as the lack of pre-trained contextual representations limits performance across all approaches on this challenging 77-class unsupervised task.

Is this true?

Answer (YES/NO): NO